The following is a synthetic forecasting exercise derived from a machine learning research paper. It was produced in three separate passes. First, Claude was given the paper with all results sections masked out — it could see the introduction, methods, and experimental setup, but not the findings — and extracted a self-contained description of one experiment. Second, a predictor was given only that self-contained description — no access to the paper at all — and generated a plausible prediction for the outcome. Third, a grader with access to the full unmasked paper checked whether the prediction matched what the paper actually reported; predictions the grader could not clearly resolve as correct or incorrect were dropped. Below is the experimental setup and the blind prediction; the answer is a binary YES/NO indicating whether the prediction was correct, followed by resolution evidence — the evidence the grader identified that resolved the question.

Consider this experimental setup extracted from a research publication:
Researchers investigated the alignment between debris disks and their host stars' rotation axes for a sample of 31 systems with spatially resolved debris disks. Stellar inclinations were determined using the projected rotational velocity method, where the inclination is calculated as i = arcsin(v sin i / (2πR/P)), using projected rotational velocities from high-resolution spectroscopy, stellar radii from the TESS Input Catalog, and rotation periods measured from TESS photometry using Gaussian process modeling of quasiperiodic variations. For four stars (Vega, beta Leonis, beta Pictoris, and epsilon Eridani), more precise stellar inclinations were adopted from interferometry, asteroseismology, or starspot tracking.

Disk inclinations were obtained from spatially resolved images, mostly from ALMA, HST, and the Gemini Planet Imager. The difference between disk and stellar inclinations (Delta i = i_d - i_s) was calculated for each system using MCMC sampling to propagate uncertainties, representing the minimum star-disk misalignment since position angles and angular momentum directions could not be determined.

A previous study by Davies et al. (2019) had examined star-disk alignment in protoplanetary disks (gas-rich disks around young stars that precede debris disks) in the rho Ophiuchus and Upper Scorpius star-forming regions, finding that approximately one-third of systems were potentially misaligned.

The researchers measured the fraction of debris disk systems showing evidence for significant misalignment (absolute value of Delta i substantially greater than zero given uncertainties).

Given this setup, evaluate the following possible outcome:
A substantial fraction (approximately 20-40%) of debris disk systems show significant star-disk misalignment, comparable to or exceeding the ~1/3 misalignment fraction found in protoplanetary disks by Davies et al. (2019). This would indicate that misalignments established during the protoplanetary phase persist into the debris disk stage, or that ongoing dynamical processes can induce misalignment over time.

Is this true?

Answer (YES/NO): NO